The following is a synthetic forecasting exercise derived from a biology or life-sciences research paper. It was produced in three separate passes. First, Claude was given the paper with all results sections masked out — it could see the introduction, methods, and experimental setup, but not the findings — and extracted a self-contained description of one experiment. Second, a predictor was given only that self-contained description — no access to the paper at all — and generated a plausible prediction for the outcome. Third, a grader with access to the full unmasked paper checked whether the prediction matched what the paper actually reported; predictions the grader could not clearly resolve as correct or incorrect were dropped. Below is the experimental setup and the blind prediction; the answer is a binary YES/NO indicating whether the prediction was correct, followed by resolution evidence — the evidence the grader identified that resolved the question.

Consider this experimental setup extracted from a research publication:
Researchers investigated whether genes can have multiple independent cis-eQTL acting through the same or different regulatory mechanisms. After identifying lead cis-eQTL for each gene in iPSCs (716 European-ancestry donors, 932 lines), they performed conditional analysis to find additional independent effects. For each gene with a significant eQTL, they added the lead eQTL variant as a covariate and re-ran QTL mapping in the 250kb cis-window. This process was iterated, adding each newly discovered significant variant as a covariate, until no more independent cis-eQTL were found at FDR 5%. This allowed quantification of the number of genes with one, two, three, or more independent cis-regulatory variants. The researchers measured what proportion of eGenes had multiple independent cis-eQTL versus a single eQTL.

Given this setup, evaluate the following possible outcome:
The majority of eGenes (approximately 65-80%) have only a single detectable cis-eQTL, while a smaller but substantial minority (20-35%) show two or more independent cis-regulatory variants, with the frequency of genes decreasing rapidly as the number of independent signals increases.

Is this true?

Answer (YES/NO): NO